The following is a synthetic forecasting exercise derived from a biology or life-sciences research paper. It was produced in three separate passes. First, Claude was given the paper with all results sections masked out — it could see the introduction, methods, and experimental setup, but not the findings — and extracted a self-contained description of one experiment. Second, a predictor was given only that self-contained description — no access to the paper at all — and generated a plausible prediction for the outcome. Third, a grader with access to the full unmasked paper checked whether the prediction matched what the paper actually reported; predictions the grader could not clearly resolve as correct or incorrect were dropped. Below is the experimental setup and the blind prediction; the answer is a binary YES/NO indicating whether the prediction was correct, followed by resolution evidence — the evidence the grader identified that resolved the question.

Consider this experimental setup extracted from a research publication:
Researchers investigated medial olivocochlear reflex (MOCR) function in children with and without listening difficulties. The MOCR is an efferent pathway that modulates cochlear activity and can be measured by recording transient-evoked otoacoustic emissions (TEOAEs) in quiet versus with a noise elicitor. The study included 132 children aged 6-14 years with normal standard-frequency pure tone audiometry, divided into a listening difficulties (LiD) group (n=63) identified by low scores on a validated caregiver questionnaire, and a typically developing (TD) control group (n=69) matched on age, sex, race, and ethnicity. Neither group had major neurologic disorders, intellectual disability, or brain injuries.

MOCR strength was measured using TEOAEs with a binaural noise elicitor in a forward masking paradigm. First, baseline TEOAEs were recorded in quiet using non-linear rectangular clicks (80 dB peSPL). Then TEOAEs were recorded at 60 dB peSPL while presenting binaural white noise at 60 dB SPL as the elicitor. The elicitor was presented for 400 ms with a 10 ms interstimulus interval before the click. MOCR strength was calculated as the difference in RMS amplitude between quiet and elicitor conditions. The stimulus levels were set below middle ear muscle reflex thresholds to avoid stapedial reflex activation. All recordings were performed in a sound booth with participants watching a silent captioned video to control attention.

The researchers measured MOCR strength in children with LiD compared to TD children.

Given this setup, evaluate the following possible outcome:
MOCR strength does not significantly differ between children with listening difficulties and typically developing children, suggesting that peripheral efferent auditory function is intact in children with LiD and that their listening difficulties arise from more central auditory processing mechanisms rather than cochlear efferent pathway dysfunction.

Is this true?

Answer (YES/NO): YES